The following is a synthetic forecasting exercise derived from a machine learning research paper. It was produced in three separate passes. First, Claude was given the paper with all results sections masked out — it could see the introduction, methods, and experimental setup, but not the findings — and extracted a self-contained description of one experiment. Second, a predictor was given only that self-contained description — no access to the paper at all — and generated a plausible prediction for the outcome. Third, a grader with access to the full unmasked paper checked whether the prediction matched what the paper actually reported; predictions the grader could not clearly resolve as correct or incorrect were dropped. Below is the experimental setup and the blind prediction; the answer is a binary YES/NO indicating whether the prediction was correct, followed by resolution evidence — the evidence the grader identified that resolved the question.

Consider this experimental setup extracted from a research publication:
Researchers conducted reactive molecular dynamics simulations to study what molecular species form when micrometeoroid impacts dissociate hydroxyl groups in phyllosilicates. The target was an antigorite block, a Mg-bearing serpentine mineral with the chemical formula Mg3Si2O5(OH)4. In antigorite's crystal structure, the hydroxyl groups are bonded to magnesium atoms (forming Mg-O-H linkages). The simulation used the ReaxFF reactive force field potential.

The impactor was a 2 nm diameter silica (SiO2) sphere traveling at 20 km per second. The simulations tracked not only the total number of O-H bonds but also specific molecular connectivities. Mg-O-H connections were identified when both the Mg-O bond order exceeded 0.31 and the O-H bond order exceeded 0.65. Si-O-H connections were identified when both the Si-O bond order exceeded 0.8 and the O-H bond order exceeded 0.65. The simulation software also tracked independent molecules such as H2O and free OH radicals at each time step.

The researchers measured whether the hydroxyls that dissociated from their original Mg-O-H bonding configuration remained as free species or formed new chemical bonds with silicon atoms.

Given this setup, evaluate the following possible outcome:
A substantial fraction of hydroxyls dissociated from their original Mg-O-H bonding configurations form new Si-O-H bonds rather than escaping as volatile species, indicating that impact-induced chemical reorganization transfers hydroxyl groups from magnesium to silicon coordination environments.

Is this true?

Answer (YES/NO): YES